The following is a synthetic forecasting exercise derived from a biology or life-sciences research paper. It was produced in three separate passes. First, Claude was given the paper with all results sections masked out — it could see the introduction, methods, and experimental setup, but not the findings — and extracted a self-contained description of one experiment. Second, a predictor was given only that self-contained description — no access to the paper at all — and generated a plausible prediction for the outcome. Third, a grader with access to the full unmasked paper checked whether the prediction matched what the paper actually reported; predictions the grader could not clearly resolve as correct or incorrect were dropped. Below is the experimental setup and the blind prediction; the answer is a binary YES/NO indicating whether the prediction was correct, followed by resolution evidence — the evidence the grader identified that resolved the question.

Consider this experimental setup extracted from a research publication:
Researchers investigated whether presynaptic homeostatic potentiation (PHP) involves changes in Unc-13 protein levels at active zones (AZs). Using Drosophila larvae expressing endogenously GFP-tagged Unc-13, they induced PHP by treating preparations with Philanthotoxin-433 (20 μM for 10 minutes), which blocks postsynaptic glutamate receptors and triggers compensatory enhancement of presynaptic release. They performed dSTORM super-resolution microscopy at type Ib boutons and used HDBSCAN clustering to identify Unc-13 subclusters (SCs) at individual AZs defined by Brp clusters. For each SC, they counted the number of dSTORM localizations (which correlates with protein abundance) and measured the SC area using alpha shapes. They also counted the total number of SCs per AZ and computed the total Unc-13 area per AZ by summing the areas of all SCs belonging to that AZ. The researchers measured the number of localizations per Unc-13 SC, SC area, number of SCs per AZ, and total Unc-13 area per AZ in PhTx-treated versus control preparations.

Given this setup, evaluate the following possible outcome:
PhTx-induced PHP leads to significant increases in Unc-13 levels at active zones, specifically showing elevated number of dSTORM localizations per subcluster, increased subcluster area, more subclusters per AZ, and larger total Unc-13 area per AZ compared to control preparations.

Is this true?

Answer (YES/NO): NO